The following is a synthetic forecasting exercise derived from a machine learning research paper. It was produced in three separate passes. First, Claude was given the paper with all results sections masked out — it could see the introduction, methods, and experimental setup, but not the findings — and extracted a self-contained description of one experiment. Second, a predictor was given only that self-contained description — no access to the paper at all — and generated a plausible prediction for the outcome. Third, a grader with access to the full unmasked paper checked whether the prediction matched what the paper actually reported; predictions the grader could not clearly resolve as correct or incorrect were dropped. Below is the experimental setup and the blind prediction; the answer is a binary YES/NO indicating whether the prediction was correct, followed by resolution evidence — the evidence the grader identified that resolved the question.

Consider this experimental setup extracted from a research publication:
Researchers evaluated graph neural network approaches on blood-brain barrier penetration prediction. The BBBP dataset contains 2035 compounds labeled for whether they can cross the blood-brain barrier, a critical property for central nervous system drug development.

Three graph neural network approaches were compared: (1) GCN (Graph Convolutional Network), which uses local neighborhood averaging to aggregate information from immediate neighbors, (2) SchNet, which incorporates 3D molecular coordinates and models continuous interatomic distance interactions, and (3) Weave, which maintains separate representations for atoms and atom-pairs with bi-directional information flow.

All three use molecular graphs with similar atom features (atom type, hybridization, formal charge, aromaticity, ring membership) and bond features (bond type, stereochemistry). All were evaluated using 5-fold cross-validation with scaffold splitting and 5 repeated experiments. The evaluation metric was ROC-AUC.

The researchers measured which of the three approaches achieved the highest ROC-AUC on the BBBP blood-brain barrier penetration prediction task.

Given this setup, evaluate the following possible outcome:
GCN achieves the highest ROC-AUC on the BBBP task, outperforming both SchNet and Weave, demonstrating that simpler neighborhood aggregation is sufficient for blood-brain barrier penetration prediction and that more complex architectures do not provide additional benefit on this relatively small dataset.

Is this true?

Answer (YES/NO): YES